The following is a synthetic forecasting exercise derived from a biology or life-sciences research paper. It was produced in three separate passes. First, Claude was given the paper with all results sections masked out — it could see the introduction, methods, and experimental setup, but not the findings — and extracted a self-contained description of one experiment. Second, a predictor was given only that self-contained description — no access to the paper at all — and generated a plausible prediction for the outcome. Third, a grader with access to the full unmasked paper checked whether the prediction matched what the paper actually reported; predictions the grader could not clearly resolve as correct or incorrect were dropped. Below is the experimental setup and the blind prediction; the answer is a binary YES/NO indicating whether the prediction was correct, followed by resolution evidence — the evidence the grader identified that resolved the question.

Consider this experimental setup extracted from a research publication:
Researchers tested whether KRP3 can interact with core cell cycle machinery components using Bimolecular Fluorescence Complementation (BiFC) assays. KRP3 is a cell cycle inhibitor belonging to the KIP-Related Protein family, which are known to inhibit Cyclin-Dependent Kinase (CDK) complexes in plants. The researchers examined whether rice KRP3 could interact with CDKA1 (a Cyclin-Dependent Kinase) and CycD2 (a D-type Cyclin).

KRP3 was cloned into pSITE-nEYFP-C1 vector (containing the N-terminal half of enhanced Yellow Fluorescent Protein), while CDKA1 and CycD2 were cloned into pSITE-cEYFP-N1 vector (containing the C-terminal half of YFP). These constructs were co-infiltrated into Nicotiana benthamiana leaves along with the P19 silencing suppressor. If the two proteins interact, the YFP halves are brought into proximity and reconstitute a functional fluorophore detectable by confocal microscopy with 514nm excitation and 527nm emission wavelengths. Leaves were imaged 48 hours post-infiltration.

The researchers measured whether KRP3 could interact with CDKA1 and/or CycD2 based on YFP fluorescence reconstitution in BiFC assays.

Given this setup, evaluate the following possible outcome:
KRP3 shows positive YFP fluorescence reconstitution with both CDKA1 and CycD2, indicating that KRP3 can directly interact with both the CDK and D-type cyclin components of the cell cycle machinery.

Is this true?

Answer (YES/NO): YES